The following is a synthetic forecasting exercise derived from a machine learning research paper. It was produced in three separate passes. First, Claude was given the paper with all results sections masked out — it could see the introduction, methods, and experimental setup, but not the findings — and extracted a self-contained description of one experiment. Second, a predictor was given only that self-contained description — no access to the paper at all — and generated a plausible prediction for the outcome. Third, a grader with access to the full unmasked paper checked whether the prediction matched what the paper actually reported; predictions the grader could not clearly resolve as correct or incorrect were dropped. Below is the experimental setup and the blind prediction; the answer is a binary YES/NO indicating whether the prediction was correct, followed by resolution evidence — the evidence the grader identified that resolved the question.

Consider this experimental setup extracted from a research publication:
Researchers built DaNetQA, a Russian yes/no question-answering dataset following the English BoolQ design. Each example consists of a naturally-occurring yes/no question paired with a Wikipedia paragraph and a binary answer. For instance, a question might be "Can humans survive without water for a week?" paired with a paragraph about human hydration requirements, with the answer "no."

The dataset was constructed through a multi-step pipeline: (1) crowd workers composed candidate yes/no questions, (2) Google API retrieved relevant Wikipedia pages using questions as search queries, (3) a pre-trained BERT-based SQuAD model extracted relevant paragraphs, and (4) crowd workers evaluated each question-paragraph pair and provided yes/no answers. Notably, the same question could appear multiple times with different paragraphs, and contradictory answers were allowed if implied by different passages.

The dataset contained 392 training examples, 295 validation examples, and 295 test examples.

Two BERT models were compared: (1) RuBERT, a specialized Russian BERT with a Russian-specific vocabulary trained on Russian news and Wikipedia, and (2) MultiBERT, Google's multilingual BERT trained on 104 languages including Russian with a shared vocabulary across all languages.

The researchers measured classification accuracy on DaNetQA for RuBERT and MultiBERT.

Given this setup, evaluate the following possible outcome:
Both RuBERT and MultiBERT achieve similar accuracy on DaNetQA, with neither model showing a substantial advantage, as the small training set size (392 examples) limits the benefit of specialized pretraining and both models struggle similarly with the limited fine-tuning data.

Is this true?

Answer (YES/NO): NO